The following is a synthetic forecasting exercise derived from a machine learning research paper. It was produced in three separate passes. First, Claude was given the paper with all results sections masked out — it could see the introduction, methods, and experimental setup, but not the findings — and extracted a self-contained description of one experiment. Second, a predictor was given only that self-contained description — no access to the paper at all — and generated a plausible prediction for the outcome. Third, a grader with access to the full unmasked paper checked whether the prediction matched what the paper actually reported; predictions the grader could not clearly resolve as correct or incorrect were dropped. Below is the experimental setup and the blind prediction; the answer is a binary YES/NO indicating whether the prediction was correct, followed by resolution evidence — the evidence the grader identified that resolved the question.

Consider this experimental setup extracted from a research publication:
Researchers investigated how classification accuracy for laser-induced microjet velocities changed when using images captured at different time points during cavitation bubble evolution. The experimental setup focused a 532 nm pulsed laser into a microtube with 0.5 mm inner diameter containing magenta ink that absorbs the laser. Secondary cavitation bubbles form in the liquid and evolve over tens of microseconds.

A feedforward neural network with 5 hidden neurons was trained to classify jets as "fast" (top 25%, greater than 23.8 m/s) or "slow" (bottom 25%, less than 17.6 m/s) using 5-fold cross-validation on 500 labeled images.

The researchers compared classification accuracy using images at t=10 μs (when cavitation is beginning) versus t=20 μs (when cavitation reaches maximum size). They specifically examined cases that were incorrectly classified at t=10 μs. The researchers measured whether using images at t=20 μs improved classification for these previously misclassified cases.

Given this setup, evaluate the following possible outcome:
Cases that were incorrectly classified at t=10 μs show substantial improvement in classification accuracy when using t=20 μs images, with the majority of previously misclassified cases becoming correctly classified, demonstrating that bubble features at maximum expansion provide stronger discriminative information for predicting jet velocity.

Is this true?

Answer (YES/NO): YES